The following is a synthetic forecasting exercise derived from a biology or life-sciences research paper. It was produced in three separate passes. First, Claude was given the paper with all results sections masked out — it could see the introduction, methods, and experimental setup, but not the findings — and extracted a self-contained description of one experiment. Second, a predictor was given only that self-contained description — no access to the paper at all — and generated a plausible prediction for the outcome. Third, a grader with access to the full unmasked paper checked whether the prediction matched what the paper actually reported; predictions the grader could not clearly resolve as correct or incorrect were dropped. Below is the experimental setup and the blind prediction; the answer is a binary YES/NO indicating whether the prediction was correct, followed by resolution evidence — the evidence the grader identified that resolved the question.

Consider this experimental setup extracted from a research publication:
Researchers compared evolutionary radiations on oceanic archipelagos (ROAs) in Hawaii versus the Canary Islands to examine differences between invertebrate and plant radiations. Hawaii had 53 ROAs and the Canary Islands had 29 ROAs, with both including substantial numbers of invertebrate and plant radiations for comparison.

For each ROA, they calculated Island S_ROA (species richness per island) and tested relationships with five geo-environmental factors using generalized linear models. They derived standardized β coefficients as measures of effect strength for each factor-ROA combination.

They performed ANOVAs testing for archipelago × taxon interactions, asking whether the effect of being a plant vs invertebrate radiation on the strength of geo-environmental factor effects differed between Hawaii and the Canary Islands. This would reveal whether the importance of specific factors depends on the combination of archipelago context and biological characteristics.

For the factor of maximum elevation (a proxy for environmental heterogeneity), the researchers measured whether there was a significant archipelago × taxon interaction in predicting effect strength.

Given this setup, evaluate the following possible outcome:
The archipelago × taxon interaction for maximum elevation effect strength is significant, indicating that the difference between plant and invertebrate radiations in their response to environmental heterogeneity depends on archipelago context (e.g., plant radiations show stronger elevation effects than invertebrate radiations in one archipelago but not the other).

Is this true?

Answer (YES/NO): YES